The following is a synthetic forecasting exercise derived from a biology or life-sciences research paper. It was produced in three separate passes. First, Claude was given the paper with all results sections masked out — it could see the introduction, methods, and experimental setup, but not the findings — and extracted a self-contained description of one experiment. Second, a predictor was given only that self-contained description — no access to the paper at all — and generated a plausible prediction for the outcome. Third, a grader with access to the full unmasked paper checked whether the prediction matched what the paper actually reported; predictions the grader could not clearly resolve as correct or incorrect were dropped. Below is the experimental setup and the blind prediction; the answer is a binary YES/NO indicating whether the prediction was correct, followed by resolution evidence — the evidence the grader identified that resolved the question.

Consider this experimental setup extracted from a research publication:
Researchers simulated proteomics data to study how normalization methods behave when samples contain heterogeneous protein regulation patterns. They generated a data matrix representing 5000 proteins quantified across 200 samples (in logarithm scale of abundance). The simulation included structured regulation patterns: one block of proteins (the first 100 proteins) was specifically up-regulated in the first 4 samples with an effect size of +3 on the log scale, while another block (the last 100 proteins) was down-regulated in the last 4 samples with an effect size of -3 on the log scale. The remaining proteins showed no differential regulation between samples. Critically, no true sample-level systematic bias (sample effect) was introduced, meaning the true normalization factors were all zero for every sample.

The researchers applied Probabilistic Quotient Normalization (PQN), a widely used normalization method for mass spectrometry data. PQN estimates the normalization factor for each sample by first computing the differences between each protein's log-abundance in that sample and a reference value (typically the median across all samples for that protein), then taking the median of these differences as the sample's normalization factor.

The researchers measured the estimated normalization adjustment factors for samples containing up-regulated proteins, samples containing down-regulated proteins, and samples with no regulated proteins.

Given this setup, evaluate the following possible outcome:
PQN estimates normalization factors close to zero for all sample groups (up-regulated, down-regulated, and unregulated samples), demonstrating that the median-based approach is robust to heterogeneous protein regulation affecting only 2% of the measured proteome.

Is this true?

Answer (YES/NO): NO